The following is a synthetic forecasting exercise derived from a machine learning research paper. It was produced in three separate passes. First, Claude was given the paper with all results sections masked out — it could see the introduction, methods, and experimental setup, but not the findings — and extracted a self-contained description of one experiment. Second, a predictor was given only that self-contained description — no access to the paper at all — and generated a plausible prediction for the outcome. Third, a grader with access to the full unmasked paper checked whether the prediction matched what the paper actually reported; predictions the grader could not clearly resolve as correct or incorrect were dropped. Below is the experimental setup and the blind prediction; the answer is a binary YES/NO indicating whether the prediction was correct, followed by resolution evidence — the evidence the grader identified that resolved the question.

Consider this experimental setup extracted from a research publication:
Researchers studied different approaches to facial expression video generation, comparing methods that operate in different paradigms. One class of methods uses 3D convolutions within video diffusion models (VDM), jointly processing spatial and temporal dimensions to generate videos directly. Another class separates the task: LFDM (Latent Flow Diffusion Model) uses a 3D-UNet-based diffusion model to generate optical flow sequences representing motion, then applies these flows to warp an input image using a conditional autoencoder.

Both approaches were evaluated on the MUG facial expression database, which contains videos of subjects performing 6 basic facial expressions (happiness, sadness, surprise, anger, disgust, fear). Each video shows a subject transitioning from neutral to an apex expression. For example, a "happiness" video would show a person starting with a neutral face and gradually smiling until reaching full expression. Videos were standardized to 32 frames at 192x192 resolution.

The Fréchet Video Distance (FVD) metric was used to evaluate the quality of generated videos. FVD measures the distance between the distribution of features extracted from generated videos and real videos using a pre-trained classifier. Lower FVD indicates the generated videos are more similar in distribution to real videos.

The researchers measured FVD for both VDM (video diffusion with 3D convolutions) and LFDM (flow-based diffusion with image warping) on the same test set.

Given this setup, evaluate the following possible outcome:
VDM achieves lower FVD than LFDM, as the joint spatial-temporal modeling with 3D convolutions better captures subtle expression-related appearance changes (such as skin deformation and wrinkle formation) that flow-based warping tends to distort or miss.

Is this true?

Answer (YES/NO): YES